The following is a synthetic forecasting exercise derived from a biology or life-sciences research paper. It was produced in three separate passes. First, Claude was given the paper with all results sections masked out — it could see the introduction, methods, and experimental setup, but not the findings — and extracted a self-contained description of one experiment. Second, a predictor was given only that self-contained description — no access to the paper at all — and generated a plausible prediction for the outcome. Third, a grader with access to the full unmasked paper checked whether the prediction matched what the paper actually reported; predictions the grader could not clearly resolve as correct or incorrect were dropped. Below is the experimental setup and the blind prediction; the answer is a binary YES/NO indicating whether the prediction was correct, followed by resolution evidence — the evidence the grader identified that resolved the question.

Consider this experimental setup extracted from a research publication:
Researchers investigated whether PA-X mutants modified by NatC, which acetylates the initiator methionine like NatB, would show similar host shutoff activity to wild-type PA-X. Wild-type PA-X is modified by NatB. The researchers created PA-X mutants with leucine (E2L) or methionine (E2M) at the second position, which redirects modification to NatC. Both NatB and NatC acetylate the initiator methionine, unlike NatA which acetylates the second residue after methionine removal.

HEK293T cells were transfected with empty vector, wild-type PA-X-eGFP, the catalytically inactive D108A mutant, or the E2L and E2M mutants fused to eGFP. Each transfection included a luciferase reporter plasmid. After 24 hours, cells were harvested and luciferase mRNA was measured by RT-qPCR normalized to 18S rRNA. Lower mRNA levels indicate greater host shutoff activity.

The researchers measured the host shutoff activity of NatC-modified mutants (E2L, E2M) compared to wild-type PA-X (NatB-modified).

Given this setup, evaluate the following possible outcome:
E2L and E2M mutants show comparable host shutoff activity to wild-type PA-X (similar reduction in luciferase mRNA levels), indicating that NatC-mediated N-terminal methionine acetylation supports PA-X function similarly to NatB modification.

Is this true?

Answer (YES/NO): NO